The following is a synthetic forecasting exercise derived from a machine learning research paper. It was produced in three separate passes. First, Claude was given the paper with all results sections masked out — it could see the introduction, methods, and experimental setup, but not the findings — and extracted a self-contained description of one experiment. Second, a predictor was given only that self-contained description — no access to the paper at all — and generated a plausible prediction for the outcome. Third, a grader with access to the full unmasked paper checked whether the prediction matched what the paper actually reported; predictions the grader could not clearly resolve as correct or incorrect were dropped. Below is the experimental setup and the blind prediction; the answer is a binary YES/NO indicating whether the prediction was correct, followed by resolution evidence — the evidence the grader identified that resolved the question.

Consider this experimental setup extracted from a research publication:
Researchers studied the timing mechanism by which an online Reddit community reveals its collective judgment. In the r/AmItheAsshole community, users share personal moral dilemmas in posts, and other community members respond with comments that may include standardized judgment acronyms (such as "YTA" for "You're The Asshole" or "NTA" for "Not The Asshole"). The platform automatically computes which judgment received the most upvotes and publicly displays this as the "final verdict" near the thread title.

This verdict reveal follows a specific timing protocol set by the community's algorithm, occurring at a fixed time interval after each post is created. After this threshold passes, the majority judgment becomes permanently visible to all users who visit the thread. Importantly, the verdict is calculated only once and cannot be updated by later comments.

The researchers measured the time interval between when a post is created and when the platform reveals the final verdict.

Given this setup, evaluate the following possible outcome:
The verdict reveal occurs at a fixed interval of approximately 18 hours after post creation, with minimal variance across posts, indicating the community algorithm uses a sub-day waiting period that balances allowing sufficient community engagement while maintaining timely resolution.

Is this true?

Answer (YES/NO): YES